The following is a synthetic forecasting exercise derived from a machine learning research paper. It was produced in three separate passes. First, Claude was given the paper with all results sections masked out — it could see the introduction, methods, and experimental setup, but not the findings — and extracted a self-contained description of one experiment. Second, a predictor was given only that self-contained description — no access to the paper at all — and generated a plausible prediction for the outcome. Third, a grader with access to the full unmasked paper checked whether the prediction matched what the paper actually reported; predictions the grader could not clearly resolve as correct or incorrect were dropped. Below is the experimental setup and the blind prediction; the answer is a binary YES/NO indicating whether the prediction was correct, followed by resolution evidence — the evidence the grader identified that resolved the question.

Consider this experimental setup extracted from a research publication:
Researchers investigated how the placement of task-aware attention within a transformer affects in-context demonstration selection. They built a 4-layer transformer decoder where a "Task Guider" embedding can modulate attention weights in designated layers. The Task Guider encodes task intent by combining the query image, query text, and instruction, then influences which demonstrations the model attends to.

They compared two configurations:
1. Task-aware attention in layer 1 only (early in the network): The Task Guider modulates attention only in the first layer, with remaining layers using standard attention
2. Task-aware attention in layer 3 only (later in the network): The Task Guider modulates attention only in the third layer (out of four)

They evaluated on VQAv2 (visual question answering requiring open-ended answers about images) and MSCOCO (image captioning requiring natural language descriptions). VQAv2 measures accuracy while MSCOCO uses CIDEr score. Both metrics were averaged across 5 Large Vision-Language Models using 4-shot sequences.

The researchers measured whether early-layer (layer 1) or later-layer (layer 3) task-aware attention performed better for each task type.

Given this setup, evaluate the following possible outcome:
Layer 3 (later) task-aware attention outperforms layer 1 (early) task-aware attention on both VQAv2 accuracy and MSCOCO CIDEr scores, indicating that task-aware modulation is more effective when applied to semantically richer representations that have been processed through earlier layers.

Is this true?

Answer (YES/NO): YES